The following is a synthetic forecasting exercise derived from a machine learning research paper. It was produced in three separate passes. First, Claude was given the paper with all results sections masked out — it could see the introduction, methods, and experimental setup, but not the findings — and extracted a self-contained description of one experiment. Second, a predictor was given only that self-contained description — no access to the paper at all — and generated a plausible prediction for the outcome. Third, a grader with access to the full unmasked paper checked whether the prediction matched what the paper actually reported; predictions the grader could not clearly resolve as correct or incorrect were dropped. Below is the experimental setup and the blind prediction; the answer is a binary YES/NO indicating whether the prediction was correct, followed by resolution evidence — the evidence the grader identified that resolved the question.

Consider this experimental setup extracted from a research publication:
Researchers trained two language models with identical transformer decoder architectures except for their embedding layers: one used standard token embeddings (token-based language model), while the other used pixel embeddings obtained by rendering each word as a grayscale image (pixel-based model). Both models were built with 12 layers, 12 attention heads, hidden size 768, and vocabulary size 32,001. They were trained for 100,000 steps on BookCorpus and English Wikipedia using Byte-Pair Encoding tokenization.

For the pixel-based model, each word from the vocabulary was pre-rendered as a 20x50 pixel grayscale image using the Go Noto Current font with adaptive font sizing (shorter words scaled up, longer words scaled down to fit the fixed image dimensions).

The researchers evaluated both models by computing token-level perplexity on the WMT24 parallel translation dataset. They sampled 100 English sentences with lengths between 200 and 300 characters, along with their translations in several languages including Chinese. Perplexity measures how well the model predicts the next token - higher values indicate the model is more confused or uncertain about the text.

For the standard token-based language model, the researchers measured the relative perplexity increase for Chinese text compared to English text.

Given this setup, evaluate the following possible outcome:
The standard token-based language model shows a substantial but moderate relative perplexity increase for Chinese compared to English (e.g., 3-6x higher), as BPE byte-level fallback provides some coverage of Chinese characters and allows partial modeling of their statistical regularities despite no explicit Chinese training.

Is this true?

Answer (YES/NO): NO